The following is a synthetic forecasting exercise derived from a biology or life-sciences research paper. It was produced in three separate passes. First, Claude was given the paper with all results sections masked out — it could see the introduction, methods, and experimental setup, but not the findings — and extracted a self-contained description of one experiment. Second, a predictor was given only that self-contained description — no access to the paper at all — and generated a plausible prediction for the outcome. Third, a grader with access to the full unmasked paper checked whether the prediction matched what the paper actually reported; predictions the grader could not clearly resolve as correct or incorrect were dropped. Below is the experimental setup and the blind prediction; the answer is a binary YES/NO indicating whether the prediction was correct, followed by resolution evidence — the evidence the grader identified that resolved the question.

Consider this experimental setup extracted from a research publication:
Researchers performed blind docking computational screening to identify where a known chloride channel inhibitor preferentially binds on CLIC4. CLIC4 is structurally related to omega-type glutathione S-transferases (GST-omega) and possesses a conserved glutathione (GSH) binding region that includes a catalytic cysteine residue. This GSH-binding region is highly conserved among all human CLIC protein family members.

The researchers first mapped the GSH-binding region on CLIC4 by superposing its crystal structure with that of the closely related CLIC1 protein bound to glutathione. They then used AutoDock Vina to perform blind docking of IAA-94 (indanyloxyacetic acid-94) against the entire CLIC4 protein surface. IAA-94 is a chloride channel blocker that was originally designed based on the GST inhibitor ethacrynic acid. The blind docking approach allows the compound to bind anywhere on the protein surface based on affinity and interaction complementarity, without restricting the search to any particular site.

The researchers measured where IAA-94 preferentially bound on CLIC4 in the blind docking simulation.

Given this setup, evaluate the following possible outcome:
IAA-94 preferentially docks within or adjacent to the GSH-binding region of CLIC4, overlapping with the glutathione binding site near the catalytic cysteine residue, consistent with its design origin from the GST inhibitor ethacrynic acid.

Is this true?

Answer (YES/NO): YES